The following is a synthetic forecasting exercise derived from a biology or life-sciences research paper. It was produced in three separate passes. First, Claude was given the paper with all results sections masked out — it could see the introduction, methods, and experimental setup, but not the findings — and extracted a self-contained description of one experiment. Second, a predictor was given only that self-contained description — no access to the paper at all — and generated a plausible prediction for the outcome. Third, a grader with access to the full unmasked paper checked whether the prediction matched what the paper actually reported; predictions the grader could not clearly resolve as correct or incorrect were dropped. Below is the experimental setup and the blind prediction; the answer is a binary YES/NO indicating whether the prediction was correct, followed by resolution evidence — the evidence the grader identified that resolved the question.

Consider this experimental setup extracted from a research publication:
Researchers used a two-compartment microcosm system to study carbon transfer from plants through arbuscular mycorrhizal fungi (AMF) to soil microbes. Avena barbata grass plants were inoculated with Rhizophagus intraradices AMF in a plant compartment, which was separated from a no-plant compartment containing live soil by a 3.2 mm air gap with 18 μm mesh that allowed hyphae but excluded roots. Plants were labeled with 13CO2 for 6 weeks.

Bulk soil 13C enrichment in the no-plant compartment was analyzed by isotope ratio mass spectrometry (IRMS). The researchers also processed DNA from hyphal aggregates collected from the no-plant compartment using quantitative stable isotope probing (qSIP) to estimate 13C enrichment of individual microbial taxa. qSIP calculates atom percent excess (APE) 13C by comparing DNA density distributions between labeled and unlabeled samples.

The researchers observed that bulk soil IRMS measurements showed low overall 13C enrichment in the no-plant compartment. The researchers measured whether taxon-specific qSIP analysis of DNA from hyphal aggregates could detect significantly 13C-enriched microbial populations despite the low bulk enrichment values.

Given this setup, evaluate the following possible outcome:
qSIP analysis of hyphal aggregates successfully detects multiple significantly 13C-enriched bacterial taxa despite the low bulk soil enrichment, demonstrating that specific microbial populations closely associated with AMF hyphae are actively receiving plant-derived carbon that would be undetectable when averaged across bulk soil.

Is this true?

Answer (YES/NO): YES